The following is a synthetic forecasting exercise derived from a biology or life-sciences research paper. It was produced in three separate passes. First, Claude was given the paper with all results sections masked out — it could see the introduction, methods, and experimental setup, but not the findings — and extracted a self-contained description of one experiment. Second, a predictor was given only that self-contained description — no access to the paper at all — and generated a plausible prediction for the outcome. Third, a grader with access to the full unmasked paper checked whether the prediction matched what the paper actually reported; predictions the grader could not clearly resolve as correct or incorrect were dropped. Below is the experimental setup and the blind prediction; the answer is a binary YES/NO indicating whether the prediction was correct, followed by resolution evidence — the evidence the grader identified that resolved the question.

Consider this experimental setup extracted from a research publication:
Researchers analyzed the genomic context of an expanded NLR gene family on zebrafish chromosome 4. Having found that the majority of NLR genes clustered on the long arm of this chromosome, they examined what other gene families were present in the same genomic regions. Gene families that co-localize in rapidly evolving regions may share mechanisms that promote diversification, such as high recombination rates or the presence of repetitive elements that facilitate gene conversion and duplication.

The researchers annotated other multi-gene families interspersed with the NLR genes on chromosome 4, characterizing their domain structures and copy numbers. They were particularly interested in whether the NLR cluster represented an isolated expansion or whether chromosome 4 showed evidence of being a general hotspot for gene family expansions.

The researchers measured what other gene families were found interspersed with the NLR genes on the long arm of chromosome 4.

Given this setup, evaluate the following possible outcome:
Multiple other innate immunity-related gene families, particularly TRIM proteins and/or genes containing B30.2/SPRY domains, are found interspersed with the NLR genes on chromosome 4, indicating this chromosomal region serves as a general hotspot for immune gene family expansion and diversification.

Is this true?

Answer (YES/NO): NO